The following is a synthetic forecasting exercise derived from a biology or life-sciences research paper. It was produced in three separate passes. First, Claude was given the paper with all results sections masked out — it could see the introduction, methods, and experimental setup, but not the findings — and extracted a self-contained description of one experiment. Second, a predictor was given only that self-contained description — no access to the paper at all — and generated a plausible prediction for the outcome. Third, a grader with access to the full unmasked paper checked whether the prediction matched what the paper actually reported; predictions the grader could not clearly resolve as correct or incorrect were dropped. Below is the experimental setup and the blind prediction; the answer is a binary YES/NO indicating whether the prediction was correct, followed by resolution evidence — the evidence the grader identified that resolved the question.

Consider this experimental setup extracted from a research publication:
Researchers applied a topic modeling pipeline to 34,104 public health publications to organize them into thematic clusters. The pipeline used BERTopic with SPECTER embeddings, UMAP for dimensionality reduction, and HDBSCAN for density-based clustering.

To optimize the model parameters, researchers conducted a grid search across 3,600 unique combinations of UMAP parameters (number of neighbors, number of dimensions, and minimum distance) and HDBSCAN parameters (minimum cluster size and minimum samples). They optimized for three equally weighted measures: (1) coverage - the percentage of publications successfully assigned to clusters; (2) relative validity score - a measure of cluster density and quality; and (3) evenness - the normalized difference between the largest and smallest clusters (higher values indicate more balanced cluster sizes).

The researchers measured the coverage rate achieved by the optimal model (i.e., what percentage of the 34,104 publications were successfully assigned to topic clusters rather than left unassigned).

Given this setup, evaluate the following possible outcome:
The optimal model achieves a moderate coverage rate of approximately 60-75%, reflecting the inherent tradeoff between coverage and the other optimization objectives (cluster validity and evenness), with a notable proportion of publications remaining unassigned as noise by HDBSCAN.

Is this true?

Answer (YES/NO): NO